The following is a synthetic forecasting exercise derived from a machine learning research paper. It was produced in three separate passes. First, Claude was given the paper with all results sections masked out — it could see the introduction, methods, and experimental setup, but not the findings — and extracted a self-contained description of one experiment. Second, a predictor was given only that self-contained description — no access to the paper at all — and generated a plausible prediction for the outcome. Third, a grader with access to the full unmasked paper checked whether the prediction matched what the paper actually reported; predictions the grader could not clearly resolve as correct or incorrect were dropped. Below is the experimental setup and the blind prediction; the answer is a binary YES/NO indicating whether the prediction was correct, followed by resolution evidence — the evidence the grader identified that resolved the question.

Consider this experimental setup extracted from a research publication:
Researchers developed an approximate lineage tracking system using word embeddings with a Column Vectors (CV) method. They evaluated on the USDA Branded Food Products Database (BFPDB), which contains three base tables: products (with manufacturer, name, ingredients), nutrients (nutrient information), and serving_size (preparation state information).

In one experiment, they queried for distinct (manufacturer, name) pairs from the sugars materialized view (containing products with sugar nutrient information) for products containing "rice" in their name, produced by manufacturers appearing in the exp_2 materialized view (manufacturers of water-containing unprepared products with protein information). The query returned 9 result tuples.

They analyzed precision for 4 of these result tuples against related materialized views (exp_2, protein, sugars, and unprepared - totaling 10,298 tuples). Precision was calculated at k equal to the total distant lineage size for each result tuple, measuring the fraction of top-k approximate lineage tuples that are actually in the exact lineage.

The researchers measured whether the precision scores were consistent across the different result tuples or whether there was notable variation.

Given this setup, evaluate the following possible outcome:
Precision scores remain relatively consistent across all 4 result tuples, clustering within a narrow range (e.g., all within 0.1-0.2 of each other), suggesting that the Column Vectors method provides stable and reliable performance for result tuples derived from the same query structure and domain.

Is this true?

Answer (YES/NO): NO